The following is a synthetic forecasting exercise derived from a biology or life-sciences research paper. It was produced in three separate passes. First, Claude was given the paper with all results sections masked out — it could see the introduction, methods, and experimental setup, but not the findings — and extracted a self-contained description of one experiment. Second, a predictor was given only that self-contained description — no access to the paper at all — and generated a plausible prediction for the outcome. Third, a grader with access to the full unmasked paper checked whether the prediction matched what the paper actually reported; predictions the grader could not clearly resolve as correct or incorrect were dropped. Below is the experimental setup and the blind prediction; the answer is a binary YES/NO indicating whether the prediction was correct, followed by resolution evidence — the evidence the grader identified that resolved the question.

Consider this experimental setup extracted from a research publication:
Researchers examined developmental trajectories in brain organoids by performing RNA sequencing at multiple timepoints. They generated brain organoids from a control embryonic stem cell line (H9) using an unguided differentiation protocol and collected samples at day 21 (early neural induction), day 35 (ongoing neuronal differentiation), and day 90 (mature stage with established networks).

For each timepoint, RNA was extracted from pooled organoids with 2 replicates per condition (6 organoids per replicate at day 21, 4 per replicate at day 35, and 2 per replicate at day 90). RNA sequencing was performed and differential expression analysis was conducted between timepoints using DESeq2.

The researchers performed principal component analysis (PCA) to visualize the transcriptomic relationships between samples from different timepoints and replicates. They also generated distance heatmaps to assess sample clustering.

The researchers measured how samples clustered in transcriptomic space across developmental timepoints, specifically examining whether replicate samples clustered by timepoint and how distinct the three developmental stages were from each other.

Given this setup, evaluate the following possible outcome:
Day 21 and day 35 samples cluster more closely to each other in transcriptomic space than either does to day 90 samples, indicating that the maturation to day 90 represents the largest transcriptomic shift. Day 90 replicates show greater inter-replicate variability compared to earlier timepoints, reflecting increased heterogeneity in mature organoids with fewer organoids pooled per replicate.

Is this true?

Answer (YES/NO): NO